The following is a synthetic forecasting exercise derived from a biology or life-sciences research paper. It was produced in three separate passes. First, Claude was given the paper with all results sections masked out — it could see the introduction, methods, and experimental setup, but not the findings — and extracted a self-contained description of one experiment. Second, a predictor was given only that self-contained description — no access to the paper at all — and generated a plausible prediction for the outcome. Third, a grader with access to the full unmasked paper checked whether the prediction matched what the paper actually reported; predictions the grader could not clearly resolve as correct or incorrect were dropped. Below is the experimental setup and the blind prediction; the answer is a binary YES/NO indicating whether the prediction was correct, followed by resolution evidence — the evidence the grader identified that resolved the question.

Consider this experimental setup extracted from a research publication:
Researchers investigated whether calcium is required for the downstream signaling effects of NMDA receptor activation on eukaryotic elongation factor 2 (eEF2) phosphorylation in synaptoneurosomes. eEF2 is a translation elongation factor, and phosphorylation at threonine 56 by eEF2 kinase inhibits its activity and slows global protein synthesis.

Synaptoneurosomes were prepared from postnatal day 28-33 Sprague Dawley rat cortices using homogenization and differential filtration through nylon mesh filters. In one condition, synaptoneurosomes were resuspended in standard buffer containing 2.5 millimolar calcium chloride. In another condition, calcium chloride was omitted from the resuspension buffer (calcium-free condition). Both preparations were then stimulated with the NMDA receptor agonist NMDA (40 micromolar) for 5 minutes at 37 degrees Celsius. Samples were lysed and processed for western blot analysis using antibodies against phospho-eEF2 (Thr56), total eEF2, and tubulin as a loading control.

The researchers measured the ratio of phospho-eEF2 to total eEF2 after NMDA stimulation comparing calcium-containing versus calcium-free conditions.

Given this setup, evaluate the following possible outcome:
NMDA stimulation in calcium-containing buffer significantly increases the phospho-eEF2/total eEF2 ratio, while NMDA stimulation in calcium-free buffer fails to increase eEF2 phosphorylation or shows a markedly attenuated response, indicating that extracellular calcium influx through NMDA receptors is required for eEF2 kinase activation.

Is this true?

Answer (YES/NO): YES